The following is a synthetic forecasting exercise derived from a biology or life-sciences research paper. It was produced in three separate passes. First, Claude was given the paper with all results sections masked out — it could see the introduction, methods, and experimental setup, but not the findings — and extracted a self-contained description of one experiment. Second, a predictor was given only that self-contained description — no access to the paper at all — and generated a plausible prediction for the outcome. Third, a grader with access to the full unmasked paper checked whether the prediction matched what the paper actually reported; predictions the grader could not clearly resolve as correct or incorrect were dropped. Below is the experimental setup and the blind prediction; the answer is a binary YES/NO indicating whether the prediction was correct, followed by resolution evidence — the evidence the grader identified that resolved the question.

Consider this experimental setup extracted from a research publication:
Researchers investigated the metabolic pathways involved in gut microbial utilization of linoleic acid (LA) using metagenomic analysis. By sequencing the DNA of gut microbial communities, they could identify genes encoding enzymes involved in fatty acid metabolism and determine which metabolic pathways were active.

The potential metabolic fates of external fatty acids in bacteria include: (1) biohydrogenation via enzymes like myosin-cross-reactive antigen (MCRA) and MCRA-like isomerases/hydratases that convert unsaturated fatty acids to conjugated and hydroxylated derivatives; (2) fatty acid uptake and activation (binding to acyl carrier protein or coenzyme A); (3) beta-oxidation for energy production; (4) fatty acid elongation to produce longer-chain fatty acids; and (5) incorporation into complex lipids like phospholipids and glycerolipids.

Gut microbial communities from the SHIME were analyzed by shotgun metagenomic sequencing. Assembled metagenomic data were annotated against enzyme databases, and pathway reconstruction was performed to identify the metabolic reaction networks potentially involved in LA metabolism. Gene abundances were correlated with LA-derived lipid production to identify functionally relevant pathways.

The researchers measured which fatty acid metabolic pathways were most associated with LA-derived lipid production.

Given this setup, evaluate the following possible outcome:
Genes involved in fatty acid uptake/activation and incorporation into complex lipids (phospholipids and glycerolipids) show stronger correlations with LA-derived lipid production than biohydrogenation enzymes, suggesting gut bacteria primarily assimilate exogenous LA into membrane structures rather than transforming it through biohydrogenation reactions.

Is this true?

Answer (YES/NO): NO